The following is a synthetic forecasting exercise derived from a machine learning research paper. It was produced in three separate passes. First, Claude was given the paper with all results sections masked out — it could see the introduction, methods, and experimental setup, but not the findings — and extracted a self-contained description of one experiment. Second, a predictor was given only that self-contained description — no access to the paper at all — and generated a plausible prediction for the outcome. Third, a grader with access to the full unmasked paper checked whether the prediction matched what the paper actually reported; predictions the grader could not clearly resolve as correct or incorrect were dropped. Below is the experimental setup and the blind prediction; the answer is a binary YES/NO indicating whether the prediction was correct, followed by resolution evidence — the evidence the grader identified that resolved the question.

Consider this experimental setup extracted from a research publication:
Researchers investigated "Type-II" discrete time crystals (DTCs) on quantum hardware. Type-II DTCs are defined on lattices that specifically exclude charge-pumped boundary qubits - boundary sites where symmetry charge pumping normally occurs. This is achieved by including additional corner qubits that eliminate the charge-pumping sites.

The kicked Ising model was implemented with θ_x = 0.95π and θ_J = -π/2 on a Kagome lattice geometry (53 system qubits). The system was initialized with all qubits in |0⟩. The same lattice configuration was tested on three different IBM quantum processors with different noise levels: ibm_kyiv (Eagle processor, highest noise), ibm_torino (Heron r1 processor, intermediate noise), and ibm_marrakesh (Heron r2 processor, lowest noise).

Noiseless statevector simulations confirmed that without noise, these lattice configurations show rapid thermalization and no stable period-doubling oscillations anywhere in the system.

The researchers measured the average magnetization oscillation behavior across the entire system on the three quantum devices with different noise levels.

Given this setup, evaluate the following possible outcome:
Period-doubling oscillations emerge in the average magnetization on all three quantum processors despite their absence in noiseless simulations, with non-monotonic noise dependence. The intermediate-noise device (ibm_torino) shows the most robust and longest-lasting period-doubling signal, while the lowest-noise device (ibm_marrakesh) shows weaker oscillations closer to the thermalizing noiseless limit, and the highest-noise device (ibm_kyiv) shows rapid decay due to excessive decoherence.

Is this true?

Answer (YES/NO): NO